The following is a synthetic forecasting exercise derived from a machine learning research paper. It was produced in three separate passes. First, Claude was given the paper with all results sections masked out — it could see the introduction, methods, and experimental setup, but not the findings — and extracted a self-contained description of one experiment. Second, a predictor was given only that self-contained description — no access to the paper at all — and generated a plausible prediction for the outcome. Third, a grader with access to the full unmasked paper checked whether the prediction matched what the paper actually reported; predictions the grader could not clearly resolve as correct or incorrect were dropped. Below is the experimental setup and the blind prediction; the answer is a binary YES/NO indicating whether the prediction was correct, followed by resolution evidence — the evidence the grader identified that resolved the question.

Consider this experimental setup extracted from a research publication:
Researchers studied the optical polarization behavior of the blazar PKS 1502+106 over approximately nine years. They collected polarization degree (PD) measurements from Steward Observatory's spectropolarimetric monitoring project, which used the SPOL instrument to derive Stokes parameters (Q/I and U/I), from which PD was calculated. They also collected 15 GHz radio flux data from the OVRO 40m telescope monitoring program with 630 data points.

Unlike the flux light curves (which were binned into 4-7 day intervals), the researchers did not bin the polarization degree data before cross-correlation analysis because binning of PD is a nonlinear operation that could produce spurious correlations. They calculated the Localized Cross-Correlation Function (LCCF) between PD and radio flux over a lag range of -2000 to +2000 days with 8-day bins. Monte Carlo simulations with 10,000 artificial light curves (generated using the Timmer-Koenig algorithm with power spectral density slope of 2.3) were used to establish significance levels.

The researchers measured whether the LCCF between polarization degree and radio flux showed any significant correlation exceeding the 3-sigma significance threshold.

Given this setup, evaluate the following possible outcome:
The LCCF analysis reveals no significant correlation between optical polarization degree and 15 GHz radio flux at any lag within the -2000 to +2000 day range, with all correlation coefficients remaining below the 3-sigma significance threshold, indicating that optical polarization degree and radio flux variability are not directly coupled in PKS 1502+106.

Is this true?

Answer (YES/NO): NO